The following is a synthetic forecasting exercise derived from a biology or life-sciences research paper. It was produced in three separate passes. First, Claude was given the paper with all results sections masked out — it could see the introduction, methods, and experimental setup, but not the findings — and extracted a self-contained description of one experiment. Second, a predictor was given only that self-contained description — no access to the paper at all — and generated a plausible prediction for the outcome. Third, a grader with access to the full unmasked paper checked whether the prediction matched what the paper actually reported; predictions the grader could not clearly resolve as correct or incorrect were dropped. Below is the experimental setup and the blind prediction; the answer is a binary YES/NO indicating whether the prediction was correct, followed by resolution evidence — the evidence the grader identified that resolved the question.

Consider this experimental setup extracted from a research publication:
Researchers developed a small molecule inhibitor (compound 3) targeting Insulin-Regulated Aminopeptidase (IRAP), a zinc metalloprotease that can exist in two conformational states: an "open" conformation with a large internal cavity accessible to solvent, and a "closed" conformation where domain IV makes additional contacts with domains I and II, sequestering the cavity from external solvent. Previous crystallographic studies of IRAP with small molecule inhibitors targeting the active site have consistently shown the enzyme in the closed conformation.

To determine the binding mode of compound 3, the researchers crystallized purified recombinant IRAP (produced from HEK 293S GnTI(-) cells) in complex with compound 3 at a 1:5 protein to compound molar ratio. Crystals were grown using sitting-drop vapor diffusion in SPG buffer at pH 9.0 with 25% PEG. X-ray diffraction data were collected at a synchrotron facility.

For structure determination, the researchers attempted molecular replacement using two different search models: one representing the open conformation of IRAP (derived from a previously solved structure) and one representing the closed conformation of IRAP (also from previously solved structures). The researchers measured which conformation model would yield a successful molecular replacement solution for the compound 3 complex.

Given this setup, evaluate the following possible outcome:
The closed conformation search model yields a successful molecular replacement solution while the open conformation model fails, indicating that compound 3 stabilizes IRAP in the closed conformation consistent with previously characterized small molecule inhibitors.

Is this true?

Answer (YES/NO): NO